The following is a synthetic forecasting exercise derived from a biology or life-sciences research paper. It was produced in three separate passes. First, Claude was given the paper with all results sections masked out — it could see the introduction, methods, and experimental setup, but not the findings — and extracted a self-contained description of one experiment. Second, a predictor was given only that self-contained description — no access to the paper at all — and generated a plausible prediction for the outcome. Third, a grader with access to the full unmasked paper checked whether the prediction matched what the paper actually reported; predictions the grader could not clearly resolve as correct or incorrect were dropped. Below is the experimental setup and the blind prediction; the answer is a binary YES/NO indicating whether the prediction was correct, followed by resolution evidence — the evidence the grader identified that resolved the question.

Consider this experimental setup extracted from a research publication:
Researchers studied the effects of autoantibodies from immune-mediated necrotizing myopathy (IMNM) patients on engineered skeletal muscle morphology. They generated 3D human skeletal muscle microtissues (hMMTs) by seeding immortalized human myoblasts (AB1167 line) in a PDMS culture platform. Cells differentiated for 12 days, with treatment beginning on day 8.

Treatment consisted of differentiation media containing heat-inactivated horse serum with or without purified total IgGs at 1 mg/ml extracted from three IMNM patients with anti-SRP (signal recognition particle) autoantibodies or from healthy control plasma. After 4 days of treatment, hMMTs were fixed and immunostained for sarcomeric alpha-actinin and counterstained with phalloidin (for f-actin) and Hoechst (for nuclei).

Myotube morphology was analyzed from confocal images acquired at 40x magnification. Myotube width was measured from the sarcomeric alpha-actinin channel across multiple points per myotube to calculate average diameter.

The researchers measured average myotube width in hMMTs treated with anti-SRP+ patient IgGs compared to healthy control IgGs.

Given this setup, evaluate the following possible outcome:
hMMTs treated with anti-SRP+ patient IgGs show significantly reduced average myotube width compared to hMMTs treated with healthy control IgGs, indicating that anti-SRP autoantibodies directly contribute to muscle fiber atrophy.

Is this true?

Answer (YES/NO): YES